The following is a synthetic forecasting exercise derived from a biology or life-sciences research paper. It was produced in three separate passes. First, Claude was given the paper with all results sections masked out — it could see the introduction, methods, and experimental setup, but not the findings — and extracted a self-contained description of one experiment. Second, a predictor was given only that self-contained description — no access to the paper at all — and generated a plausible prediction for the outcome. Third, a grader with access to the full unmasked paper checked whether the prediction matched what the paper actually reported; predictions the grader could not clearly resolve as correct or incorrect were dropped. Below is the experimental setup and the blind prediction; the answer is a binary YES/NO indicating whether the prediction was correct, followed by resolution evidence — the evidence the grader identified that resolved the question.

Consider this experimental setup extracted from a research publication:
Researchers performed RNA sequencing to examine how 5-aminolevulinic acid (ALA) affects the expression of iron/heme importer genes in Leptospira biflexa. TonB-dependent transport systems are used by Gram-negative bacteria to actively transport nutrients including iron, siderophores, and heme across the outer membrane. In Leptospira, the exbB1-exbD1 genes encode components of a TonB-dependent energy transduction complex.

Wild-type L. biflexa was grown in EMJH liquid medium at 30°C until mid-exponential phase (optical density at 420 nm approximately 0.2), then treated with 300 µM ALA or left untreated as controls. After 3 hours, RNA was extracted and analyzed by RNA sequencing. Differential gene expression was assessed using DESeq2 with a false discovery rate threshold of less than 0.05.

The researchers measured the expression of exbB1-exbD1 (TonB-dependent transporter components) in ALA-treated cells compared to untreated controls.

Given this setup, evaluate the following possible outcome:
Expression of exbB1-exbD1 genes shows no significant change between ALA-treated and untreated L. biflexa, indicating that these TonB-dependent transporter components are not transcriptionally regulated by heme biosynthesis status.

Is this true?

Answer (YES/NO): NO